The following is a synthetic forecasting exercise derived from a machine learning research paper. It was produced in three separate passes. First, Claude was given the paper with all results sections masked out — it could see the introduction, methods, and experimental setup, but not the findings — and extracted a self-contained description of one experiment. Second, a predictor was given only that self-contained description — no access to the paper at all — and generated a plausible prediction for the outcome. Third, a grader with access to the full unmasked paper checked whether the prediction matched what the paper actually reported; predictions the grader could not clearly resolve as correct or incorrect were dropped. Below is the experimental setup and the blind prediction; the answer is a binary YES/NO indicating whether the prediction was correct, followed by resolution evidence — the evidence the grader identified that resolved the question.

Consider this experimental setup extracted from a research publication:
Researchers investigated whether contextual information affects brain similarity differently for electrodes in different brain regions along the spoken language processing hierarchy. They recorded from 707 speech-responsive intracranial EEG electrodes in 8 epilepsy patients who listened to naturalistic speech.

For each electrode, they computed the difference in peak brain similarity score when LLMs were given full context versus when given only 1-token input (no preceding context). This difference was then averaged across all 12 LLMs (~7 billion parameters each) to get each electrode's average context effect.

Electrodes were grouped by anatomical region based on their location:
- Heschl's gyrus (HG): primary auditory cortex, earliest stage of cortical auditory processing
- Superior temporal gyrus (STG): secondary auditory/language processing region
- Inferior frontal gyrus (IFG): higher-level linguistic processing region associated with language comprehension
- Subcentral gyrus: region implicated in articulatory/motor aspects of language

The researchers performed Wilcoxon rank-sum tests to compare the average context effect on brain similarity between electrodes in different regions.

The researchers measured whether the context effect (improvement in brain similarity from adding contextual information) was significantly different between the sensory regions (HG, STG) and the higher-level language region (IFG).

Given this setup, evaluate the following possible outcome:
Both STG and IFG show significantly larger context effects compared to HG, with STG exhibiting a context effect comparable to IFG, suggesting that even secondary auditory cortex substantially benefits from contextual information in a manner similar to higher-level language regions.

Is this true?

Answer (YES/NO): NO